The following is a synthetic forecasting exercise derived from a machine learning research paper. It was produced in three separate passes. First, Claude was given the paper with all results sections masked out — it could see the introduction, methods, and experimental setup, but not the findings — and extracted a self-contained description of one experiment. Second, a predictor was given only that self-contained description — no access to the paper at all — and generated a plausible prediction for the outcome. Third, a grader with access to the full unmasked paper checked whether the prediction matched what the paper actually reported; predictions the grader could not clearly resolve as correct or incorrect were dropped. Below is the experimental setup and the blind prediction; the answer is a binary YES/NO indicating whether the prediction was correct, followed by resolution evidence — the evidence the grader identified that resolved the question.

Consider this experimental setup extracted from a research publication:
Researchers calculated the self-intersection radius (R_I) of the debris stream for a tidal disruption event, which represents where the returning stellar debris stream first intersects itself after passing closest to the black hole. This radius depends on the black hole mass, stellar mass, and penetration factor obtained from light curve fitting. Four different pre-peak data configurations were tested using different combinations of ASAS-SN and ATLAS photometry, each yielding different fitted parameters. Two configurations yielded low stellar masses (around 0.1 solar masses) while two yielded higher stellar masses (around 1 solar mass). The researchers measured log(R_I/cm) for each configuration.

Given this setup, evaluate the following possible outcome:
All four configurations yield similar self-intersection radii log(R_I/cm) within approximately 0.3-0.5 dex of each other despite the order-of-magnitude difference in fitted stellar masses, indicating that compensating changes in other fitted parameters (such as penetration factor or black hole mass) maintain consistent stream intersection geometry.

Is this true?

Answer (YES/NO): NO